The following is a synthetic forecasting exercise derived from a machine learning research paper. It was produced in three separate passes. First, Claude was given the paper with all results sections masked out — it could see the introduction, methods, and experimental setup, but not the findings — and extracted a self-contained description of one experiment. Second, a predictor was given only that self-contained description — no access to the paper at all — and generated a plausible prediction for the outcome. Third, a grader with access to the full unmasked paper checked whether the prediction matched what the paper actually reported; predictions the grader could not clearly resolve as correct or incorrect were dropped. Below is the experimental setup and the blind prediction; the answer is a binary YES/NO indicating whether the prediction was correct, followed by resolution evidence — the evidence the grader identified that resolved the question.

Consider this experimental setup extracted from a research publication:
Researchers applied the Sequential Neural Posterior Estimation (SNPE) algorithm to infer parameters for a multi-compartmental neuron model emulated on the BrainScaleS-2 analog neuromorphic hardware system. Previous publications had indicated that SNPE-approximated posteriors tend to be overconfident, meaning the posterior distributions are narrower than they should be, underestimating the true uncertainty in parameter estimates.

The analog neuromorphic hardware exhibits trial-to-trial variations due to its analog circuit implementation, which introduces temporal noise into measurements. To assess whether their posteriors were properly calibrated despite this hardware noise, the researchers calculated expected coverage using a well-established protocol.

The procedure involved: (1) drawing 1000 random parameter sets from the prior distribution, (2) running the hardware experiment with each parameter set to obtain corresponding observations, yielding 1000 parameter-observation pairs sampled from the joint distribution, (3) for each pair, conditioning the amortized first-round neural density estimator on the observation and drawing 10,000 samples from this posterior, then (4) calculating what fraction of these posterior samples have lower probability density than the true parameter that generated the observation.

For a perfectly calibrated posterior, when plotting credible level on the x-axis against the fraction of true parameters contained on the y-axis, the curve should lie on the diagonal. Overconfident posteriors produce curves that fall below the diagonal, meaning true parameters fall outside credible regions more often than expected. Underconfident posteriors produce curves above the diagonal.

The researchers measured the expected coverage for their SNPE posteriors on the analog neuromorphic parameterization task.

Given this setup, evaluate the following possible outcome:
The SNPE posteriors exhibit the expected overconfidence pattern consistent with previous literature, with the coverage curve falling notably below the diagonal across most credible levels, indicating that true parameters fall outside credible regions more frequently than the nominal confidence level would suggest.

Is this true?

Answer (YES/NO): NO